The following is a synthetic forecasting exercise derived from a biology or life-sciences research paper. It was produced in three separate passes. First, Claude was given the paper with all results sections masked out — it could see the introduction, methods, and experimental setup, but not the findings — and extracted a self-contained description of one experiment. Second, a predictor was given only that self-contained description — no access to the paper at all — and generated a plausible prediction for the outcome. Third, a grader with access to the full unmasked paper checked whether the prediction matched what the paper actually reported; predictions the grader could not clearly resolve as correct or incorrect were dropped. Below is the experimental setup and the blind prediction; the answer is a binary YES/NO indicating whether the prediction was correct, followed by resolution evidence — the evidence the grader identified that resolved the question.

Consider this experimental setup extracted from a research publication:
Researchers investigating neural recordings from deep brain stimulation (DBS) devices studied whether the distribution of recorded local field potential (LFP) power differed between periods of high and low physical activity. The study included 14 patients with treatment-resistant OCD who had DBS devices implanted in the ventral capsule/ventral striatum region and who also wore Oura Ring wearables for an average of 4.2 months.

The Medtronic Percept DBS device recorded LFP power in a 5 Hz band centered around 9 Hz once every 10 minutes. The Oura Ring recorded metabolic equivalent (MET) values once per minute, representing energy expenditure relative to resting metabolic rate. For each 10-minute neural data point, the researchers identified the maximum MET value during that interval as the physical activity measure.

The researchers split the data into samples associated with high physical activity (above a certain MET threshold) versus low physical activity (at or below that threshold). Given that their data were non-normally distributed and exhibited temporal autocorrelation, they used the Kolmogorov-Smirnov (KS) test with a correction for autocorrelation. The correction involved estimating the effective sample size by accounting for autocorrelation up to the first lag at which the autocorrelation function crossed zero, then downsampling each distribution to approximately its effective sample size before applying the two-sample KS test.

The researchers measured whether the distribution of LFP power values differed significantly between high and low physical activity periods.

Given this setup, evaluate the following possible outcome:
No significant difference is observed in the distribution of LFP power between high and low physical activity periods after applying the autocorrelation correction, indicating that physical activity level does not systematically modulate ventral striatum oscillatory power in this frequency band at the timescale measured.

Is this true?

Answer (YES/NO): NO